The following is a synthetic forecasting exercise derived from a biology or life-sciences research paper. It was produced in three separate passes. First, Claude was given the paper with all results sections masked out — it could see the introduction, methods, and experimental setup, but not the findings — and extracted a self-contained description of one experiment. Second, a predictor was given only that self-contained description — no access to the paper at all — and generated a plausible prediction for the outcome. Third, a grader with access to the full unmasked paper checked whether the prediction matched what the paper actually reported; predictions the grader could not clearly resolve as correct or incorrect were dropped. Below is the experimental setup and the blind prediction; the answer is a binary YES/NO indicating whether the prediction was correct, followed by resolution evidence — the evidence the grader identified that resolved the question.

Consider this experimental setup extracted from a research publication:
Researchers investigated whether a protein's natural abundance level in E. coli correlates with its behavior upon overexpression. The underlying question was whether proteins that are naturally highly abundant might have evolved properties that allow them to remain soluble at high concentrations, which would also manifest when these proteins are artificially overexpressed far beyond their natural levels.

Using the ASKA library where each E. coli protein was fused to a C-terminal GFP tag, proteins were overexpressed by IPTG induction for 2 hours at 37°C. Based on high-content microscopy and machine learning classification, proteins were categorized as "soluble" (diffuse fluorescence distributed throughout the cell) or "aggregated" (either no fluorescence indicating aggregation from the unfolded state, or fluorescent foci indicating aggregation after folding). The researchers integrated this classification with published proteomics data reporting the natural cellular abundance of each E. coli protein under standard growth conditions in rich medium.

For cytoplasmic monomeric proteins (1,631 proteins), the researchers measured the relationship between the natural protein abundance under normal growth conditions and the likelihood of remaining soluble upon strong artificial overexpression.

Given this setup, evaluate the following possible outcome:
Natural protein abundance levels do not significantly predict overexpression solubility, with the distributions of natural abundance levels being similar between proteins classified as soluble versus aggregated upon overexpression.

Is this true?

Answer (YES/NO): NO